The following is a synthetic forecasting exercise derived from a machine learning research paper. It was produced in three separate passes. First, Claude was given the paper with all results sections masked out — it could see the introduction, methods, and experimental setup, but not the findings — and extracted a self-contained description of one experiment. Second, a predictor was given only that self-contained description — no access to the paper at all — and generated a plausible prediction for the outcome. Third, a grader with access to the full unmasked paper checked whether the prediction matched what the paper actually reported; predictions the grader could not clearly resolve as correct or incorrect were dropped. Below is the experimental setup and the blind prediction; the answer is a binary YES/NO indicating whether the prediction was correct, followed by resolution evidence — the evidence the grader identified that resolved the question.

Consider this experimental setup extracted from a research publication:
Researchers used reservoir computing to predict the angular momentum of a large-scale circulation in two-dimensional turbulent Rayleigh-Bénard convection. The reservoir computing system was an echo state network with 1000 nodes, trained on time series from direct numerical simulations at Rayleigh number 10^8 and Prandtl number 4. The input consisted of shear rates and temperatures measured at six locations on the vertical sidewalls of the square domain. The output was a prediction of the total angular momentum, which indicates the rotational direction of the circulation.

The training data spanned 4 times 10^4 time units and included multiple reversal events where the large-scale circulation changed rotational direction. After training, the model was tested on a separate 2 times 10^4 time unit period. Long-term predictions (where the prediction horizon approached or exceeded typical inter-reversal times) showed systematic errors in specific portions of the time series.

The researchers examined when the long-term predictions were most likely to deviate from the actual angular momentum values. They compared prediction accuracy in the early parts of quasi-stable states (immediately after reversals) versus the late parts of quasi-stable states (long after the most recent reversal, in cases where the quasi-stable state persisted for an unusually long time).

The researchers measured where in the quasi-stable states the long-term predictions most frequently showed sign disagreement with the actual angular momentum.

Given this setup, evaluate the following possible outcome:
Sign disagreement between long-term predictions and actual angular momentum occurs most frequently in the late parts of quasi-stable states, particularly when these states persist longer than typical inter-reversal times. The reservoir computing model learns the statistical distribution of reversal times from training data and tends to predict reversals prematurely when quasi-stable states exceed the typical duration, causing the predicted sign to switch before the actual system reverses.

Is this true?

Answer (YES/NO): YES